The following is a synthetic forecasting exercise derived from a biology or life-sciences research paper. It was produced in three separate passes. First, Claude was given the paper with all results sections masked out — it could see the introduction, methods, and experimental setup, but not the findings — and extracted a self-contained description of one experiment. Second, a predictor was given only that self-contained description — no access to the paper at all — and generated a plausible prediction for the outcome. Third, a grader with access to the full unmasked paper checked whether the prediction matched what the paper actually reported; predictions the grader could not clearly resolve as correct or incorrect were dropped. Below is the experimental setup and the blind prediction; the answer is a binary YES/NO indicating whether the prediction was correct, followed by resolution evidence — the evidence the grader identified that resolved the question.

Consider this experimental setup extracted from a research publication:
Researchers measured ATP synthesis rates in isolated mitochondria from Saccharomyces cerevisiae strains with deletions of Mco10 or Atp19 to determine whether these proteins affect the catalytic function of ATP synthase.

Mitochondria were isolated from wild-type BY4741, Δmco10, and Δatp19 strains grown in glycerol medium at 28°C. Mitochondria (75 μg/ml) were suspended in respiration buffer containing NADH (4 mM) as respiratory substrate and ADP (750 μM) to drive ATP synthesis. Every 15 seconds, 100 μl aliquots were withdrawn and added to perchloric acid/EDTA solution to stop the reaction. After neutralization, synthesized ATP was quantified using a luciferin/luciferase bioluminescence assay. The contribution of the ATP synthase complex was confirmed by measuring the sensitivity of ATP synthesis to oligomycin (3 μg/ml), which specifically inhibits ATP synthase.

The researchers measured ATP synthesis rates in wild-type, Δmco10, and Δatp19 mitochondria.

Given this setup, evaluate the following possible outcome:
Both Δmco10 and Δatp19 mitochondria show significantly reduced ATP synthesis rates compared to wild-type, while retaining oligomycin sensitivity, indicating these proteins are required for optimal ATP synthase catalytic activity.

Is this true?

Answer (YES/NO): NO